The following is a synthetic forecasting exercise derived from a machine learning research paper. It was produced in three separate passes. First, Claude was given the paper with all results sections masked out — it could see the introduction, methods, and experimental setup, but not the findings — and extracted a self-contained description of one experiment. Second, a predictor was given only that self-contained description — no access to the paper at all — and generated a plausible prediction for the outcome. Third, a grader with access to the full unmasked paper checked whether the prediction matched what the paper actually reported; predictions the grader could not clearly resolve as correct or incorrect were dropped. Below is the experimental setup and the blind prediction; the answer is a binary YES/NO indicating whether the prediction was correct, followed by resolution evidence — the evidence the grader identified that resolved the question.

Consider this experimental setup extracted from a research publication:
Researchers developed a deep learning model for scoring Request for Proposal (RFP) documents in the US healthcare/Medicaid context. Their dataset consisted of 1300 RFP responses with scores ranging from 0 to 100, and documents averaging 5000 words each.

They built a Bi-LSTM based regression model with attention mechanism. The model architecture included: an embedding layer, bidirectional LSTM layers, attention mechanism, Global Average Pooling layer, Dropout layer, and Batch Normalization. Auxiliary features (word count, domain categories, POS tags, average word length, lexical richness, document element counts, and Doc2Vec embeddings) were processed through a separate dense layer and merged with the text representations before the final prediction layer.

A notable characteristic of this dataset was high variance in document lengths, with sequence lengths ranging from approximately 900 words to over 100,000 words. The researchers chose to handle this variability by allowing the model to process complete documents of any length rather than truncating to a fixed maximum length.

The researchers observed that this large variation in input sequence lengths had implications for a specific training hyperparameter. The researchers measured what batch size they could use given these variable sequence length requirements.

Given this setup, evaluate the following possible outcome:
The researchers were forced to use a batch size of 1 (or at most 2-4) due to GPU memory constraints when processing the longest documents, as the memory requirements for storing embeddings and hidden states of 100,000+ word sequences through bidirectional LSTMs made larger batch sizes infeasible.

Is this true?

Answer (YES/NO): YES